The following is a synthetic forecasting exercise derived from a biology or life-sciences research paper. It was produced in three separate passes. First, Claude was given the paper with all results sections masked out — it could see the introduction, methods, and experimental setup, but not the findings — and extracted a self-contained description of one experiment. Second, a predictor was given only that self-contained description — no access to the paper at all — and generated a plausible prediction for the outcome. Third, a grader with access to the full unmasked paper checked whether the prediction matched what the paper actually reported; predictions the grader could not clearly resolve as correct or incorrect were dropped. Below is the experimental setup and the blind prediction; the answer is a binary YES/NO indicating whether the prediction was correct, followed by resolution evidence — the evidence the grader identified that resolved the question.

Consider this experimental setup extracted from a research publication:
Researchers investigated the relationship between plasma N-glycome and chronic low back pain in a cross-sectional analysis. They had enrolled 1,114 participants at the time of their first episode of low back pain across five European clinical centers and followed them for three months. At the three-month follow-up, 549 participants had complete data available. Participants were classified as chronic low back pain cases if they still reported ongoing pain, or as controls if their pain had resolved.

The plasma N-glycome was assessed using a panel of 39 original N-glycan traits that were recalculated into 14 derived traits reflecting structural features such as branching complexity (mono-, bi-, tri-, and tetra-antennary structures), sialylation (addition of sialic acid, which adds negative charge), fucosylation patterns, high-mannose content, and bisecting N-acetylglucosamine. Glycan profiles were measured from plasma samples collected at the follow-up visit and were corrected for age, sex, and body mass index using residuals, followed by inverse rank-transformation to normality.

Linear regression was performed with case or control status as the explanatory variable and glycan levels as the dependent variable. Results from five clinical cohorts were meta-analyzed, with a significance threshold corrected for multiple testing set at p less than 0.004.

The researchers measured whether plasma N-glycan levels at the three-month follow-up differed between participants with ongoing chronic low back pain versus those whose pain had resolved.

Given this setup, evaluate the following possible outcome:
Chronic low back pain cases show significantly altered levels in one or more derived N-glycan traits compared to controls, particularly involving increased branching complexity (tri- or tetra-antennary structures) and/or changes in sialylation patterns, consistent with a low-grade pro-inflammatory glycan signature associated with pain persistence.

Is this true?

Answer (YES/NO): NO